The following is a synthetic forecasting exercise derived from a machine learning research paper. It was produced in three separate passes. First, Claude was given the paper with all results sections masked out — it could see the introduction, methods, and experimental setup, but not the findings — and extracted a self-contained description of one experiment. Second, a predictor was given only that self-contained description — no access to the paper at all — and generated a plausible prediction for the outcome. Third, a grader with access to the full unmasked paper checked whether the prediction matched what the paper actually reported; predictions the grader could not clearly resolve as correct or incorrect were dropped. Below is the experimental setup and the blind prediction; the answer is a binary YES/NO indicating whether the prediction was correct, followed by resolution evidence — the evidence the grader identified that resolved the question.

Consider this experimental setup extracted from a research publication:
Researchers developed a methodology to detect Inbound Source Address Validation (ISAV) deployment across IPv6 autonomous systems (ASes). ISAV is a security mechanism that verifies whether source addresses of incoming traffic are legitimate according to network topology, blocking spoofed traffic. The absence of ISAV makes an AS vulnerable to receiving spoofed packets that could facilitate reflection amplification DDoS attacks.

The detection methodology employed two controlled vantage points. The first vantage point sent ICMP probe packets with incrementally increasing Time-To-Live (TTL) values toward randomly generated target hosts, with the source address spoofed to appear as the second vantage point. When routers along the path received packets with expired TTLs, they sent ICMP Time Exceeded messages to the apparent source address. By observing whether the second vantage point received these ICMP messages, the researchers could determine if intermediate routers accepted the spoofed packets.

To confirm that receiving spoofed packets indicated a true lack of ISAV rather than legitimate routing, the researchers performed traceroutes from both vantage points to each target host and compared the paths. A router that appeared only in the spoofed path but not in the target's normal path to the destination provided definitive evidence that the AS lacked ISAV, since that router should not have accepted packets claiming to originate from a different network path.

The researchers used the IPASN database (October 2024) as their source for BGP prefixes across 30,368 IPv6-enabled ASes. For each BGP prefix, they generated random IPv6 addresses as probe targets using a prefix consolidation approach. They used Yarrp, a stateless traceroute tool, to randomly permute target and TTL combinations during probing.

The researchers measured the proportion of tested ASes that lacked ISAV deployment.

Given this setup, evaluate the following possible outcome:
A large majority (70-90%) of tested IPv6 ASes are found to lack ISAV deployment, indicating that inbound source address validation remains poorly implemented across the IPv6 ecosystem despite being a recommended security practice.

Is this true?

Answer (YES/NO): NO